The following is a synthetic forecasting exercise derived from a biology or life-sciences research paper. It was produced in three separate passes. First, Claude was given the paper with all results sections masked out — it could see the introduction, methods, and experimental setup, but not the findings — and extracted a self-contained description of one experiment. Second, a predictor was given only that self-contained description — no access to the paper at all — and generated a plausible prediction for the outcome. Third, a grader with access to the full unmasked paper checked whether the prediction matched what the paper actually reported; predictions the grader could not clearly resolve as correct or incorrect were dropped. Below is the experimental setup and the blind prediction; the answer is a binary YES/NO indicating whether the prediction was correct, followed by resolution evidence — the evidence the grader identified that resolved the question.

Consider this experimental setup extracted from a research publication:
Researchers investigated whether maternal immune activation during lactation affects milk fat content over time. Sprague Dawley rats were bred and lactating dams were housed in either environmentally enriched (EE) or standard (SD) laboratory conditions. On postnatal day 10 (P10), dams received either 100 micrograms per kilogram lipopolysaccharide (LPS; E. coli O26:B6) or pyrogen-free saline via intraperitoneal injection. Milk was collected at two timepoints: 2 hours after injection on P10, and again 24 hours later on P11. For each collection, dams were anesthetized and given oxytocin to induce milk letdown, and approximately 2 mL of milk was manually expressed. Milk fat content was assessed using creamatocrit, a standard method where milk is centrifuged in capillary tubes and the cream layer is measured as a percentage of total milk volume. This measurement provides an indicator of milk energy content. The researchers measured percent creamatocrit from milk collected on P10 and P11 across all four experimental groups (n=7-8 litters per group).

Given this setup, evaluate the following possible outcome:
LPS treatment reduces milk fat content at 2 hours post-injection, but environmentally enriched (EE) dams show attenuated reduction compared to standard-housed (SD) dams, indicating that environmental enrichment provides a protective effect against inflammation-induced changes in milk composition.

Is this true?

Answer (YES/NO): YES